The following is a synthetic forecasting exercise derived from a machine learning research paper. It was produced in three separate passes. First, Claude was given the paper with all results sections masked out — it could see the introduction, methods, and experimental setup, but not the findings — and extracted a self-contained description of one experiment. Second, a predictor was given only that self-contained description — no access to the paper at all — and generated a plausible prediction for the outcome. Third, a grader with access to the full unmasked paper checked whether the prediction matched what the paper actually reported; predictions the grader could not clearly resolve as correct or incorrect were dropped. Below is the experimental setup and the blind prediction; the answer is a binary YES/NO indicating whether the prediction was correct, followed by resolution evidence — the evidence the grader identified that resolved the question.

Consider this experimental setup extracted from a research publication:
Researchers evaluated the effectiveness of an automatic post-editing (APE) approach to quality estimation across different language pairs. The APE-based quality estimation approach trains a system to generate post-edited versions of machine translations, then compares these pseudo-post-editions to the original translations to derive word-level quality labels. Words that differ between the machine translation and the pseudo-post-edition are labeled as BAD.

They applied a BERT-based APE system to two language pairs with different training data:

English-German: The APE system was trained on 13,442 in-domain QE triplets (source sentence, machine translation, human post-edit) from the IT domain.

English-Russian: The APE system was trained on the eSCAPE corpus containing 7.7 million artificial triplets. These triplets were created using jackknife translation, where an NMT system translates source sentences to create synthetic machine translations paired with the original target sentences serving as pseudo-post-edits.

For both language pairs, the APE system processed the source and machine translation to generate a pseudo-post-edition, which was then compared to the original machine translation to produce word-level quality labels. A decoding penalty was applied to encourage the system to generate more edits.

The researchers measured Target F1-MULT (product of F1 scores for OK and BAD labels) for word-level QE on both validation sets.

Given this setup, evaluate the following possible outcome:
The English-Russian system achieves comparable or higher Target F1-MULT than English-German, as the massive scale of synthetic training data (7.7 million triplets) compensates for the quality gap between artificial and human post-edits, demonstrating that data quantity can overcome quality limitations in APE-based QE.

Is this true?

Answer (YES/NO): NO